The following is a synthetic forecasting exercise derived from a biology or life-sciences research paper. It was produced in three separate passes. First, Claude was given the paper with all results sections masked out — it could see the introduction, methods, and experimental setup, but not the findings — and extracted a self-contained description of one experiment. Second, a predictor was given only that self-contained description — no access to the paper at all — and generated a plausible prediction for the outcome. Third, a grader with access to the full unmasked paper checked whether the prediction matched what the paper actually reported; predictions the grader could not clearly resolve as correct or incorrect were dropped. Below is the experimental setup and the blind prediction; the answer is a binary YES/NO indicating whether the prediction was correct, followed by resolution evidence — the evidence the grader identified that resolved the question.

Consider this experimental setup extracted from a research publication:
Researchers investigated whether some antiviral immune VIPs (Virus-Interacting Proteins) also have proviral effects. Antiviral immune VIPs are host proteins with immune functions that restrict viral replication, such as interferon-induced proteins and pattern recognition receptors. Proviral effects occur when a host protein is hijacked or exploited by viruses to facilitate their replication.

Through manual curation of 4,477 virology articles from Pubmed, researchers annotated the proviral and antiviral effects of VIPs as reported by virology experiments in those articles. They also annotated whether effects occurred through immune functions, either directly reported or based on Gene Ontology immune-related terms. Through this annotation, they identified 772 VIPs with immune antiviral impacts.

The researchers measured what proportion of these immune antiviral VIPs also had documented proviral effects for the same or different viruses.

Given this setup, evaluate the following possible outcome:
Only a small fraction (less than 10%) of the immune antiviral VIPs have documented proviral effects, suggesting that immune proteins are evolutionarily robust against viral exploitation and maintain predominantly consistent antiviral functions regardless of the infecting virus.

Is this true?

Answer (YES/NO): NO